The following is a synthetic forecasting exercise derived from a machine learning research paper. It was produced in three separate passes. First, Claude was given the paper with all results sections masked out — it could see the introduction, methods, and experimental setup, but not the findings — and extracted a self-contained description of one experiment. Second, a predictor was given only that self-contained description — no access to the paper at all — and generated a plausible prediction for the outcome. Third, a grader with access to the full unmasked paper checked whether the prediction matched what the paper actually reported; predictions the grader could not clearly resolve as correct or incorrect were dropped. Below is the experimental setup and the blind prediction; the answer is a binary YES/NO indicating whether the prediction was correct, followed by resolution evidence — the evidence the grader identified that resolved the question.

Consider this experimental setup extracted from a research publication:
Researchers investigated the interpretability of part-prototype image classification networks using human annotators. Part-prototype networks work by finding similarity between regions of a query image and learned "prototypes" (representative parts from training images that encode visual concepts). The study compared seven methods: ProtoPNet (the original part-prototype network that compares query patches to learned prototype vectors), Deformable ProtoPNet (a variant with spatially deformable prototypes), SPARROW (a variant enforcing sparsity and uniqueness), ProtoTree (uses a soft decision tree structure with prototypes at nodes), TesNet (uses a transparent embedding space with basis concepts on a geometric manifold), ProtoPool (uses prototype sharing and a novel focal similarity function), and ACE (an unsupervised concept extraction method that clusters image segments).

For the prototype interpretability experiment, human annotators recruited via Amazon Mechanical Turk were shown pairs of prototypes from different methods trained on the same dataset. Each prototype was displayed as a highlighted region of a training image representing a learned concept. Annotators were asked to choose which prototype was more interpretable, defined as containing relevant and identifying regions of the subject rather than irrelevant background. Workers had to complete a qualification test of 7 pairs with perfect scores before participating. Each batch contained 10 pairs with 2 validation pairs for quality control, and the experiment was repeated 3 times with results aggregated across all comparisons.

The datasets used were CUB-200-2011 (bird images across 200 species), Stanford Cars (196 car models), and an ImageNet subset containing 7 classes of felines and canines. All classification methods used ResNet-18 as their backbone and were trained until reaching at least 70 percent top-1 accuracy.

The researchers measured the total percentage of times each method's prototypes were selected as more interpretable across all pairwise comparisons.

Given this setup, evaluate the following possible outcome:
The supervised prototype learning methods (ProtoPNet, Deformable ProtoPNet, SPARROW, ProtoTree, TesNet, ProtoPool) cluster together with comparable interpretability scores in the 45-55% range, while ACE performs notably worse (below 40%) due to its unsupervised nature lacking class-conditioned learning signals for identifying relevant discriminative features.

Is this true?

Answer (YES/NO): NO